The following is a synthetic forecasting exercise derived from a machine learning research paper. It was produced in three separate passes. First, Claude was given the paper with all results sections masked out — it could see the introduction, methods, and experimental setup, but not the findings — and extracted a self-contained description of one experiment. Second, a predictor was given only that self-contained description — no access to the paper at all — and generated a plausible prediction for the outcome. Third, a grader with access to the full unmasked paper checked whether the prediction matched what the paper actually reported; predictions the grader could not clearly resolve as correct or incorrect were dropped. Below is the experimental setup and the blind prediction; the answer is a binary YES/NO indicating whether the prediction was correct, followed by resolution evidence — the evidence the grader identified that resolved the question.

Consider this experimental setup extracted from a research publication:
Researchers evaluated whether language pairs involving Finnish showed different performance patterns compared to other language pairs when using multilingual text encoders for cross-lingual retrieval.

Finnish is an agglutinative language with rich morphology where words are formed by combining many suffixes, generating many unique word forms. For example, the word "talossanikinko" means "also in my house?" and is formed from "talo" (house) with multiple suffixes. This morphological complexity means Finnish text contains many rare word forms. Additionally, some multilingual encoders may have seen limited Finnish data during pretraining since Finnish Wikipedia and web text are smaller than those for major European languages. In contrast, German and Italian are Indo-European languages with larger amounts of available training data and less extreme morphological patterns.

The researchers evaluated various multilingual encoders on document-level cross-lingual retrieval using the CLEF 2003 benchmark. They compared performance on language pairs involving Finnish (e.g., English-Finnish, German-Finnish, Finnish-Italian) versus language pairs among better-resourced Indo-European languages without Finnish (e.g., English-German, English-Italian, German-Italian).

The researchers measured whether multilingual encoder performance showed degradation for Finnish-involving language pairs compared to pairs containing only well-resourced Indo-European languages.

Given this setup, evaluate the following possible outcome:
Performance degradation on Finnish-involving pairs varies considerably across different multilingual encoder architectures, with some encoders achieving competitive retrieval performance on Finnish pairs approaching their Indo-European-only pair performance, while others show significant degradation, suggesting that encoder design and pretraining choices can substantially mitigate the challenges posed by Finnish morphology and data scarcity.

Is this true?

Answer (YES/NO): YES